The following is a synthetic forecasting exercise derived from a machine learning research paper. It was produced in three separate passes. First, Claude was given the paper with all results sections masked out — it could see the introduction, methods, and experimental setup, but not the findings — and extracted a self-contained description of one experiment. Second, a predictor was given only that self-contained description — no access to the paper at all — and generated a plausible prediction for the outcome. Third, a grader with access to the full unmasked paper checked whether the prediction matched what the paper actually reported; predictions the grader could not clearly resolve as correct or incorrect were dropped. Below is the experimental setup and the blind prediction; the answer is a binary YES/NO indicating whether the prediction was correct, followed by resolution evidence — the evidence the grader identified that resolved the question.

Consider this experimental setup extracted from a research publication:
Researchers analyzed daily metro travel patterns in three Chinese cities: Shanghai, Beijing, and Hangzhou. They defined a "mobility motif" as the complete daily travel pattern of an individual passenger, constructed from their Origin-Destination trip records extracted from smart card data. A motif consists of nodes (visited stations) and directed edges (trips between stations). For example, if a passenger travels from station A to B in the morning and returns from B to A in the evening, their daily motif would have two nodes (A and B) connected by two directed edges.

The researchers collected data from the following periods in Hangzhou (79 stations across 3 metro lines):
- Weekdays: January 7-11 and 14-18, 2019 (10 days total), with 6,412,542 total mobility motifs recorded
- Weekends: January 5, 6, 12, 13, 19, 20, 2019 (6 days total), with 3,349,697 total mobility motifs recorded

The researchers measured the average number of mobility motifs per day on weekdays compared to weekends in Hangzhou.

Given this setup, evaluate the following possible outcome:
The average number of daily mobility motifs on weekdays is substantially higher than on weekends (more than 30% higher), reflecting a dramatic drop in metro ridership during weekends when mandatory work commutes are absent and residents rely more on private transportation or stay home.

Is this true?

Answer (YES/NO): NO